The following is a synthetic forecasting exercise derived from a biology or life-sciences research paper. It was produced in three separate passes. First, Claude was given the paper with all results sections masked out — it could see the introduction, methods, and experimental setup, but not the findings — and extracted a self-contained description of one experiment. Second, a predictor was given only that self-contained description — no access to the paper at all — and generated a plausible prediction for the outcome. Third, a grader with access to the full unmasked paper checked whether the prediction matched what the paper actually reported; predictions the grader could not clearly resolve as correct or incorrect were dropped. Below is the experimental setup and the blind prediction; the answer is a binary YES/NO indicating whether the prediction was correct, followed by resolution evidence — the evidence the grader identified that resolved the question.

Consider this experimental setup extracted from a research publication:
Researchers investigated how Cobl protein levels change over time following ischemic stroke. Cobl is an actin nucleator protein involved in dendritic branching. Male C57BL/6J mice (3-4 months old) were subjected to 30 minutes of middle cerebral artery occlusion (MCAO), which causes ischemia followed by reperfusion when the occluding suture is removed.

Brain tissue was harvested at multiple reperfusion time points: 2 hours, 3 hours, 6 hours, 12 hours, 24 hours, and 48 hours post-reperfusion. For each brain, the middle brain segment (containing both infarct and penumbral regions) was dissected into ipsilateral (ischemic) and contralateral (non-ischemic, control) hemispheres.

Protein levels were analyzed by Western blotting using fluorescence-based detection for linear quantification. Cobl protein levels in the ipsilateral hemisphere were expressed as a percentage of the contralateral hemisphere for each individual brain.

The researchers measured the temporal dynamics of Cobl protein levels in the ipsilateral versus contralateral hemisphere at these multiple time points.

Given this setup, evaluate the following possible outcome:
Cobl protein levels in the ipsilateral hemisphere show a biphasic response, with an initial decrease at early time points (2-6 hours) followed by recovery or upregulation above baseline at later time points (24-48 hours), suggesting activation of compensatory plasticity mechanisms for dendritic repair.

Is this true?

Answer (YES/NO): YES